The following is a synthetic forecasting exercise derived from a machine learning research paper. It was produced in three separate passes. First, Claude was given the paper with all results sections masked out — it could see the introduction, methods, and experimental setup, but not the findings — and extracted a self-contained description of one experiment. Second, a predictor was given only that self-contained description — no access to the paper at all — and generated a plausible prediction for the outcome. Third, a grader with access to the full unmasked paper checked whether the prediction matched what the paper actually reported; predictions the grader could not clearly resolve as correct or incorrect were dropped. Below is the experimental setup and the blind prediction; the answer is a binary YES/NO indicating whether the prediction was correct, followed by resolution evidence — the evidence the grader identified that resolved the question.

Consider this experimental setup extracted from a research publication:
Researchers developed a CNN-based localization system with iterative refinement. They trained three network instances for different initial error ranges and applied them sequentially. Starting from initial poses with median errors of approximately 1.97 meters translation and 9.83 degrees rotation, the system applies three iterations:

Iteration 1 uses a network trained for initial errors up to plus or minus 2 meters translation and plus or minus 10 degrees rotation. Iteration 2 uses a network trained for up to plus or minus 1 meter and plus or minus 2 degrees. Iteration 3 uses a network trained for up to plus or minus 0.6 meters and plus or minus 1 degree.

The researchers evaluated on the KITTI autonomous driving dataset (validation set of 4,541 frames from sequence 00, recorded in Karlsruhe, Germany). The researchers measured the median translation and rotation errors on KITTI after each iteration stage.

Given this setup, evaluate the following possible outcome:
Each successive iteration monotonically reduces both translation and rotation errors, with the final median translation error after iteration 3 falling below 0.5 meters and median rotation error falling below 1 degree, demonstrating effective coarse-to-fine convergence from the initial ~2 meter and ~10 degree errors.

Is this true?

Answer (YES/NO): YES